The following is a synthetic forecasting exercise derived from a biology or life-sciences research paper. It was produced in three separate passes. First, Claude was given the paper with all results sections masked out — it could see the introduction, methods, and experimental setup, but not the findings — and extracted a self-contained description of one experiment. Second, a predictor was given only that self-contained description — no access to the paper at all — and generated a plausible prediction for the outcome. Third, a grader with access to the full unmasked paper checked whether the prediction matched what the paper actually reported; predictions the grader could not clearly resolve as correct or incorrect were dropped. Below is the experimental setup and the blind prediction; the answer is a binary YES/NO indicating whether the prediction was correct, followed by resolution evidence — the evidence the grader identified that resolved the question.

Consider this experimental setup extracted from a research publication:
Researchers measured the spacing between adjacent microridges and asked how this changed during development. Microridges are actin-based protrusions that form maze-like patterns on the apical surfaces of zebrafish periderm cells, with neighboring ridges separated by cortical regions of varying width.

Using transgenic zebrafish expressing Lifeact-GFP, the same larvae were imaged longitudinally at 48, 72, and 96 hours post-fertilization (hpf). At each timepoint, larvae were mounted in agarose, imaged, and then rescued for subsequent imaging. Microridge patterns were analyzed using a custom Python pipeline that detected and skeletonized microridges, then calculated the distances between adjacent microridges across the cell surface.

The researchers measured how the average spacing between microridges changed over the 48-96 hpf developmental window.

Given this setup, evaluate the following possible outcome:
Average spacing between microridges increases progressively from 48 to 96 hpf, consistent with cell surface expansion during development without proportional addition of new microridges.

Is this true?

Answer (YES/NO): NO